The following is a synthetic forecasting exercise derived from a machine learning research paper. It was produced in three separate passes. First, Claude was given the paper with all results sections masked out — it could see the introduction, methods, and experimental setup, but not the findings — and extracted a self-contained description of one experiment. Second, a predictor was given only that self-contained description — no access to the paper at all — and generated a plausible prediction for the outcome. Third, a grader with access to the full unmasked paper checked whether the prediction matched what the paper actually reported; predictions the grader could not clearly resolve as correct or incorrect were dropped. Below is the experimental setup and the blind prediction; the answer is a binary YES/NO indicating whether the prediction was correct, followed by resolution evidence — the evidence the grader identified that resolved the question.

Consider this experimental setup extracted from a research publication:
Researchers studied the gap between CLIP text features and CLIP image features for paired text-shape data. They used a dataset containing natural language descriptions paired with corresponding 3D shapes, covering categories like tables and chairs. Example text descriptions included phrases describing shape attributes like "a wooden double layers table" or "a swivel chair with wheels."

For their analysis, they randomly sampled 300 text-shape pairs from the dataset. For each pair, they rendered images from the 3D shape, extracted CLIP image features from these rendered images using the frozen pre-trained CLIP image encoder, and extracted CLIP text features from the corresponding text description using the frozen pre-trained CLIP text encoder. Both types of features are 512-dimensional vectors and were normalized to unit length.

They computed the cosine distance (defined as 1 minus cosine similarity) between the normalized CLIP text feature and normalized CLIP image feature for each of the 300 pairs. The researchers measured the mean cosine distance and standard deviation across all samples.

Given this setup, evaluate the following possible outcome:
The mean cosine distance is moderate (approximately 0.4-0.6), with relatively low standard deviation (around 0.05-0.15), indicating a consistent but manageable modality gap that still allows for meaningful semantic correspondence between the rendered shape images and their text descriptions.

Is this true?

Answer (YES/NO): NO